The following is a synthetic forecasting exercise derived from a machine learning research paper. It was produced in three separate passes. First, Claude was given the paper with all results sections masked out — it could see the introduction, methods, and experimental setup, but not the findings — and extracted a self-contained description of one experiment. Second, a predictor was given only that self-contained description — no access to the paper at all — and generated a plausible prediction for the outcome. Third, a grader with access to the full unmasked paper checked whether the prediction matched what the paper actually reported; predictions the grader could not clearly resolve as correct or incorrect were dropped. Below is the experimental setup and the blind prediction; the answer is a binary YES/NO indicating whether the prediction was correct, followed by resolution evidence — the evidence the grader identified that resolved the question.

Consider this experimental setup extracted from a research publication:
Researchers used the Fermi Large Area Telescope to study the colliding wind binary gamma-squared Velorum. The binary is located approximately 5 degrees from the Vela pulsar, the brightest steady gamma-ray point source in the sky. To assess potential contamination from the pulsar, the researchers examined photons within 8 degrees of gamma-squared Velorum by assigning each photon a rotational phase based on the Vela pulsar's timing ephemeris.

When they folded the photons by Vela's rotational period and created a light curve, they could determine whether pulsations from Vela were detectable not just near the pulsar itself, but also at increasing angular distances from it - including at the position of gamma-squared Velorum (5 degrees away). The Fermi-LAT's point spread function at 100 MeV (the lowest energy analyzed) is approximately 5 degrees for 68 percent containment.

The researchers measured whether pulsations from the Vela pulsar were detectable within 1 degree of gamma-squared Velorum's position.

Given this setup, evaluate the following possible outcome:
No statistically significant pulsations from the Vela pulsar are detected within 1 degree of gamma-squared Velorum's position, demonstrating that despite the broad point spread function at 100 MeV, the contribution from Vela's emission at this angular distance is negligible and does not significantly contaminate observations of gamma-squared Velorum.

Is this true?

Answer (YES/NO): NO